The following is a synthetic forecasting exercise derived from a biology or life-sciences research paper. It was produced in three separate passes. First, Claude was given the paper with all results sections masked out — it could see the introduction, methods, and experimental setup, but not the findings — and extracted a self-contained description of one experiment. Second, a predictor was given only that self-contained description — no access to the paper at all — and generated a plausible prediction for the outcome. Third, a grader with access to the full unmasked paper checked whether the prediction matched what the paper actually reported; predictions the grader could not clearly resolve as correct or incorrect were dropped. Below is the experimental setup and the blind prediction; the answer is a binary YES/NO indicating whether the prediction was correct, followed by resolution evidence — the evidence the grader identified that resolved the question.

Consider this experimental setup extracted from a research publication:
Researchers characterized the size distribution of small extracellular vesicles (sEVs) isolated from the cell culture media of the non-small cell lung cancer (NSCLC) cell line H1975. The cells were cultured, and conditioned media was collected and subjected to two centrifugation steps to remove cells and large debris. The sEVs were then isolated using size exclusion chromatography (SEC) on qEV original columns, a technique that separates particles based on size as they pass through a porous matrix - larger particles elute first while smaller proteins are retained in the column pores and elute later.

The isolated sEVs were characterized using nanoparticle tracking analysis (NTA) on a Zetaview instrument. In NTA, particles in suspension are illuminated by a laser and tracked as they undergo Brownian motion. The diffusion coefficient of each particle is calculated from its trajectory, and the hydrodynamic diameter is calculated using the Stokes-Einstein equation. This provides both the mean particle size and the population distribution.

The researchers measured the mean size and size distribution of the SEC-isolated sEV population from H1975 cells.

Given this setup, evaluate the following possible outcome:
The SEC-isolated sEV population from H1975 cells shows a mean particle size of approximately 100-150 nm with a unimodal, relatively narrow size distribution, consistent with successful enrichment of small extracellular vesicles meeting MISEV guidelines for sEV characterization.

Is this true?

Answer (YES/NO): NO